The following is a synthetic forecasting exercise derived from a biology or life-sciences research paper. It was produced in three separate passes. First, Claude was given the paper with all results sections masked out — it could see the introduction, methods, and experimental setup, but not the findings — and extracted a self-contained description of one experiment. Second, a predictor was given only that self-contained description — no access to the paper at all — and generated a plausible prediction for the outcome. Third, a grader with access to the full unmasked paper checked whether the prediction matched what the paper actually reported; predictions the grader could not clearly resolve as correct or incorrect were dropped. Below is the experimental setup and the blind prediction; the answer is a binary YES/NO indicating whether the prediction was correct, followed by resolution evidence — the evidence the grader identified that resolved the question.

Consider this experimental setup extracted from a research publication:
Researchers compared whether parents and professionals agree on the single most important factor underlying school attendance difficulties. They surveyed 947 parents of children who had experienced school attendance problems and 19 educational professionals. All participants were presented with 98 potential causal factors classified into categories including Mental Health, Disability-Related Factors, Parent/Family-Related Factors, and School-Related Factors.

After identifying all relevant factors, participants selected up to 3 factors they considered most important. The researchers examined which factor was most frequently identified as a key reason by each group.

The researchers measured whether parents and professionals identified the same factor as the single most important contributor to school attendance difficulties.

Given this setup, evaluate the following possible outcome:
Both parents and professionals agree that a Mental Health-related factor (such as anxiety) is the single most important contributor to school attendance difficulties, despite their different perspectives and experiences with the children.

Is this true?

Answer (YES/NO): YES